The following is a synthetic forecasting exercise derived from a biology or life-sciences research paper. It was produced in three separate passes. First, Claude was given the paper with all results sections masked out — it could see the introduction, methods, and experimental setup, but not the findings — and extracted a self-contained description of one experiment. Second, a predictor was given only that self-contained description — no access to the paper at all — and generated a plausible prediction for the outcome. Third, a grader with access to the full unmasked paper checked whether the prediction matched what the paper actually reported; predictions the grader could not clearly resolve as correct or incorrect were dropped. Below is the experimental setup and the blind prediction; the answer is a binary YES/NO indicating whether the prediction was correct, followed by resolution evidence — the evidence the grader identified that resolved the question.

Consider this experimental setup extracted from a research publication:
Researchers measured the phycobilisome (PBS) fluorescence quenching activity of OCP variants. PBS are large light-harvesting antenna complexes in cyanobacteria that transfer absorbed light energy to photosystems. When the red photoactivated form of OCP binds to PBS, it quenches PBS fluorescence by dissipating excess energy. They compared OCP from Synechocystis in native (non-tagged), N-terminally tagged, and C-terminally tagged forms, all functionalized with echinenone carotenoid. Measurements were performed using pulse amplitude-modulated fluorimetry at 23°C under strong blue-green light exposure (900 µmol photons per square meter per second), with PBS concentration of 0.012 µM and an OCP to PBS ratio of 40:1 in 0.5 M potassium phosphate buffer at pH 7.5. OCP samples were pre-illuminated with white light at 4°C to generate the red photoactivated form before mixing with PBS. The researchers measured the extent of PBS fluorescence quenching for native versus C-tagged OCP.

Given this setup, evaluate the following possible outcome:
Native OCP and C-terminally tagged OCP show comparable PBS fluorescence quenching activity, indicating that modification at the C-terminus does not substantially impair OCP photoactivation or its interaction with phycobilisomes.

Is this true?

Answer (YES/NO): NO